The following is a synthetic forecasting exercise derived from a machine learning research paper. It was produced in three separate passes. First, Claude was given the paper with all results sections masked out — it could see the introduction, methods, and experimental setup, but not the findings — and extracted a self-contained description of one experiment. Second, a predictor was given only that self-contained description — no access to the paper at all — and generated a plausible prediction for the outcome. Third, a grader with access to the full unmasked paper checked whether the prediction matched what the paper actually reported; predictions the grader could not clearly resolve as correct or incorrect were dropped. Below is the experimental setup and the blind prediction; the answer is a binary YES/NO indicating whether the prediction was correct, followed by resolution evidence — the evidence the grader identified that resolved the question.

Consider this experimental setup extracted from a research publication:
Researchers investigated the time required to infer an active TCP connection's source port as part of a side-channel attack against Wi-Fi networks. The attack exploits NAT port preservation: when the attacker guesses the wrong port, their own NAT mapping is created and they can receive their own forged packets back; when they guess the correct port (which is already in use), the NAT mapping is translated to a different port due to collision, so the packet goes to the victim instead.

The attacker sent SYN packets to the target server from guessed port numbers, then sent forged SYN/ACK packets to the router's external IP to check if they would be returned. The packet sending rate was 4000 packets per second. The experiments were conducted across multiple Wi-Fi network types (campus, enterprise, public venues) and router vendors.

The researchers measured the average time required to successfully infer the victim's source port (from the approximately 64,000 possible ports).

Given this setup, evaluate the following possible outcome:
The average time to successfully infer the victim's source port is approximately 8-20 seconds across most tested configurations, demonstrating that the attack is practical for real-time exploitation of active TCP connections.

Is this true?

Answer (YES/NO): YES